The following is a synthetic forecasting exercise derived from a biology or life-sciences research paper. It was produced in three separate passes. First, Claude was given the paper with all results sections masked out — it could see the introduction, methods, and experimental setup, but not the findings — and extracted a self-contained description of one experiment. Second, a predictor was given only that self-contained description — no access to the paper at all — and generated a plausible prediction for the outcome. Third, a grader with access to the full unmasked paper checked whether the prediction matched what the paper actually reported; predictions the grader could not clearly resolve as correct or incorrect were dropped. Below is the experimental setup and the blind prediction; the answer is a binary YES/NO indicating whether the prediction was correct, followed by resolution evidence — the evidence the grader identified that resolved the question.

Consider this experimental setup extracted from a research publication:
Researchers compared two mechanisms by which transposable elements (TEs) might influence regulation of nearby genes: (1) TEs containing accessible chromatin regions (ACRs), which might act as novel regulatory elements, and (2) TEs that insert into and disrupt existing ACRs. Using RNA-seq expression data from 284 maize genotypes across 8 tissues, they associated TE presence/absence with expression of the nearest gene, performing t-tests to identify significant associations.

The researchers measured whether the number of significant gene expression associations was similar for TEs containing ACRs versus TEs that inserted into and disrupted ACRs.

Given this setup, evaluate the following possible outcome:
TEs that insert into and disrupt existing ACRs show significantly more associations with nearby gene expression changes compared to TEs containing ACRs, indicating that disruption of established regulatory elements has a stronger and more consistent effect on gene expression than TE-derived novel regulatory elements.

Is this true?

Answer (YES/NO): NO